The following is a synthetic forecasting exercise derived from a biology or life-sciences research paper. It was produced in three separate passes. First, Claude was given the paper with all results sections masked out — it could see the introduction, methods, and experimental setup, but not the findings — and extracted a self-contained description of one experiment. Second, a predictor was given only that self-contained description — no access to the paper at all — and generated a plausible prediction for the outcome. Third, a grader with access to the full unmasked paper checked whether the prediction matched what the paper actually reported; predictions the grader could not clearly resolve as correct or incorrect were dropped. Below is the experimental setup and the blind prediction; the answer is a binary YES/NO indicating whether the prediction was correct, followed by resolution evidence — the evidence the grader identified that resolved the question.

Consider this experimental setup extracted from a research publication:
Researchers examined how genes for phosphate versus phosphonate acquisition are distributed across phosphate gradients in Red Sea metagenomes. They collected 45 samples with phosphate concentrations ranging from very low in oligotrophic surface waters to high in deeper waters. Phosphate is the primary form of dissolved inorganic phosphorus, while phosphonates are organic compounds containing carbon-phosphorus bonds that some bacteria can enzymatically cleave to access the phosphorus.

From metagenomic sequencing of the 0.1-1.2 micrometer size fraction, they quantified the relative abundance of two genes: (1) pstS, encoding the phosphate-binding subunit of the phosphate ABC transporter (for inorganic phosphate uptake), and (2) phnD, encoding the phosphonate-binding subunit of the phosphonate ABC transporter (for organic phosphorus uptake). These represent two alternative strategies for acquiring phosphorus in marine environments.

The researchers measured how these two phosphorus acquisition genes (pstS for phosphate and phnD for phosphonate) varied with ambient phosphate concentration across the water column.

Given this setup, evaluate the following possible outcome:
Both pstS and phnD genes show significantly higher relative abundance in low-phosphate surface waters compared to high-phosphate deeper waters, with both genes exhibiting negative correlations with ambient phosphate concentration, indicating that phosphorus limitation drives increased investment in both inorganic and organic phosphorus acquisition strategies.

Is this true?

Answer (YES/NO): NO